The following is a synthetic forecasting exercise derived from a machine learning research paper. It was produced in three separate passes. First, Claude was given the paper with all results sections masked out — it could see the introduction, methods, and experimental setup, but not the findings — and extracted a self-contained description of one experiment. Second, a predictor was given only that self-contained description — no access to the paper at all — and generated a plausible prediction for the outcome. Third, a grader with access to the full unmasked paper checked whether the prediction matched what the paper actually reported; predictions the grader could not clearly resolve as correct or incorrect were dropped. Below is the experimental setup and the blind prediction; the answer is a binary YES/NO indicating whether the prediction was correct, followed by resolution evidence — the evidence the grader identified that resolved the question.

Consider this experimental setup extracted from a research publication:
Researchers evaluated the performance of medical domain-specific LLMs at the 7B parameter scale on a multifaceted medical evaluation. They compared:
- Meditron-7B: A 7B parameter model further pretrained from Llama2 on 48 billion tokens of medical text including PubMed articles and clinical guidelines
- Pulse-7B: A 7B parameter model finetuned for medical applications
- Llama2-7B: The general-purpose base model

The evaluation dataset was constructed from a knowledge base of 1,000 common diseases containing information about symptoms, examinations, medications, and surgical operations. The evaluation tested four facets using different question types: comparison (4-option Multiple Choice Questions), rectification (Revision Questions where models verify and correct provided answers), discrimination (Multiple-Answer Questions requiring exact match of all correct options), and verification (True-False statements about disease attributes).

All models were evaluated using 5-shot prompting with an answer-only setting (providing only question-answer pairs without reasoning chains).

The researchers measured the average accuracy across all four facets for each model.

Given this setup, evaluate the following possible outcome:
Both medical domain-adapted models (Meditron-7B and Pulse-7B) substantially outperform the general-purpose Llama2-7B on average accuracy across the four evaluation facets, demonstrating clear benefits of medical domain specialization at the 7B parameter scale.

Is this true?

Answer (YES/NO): NO